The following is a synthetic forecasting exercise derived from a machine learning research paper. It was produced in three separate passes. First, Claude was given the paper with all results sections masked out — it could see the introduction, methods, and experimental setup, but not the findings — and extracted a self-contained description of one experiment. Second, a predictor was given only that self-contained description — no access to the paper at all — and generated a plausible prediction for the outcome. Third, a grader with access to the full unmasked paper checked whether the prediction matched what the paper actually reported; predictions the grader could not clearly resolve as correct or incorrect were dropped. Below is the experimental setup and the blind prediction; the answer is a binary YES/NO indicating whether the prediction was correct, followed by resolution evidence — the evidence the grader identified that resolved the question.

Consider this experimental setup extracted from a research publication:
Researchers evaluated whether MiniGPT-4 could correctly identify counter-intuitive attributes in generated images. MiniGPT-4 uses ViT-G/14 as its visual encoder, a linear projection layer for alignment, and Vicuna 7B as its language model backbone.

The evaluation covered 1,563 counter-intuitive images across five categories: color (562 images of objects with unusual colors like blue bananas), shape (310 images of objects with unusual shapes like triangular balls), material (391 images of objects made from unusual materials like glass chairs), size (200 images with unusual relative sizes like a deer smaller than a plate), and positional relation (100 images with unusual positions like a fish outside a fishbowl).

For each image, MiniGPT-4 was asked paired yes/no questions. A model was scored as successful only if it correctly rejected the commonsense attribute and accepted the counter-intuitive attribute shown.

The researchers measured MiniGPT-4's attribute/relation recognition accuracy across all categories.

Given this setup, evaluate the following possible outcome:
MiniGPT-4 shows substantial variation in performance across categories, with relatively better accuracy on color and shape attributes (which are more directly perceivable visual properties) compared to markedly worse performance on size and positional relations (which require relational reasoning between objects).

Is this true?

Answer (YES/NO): NO